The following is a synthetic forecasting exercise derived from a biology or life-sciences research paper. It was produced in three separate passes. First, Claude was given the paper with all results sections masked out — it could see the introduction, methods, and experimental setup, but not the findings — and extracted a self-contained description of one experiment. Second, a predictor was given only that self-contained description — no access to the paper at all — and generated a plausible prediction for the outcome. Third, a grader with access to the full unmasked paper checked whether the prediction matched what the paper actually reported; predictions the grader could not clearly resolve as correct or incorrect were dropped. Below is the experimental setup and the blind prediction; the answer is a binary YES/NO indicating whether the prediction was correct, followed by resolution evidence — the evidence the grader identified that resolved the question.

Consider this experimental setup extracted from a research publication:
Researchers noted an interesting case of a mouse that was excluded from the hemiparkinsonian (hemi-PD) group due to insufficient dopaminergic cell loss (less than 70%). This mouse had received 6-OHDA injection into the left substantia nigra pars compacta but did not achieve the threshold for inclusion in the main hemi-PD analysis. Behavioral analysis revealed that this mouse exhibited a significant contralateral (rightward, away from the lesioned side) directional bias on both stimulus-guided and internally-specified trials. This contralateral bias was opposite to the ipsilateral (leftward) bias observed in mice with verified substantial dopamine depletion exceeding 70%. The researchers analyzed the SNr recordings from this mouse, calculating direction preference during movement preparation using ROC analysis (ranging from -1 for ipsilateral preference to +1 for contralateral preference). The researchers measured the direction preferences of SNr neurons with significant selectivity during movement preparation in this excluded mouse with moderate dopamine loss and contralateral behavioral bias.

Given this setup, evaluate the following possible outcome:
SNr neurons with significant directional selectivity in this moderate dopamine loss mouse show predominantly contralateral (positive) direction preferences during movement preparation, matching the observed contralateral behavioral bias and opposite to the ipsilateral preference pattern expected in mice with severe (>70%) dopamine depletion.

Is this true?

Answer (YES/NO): NO